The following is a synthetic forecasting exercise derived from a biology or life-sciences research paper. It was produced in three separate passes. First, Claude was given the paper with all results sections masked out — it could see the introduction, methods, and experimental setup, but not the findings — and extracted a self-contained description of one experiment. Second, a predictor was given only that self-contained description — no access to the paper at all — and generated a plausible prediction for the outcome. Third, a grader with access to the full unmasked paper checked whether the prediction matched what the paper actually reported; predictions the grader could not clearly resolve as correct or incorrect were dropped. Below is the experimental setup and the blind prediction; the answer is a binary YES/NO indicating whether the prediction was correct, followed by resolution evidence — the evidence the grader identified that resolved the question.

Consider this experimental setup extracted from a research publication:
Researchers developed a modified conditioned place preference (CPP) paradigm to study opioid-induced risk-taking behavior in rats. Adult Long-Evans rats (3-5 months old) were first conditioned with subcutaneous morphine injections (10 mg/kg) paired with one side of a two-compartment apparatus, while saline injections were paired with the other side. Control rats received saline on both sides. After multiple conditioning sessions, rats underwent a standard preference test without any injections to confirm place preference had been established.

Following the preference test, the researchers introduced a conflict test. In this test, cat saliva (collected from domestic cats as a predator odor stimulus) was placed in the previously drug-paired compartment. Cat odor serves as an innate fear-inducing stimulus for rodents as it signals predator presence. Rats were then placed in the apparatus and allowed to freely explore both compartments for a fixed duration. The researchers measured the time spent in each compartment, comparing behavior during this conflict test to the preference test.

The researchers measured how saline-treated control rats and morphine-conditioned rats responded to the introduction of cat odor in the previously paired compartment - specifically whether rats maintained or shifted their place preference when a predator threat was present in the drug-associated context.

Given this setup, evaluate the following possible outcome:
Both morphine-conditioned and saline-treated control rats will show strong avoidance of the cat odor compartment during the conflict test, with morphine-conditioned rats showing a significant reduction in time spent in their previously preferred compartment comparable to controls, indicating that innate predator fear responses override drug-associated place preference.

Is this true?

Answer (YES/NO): NO